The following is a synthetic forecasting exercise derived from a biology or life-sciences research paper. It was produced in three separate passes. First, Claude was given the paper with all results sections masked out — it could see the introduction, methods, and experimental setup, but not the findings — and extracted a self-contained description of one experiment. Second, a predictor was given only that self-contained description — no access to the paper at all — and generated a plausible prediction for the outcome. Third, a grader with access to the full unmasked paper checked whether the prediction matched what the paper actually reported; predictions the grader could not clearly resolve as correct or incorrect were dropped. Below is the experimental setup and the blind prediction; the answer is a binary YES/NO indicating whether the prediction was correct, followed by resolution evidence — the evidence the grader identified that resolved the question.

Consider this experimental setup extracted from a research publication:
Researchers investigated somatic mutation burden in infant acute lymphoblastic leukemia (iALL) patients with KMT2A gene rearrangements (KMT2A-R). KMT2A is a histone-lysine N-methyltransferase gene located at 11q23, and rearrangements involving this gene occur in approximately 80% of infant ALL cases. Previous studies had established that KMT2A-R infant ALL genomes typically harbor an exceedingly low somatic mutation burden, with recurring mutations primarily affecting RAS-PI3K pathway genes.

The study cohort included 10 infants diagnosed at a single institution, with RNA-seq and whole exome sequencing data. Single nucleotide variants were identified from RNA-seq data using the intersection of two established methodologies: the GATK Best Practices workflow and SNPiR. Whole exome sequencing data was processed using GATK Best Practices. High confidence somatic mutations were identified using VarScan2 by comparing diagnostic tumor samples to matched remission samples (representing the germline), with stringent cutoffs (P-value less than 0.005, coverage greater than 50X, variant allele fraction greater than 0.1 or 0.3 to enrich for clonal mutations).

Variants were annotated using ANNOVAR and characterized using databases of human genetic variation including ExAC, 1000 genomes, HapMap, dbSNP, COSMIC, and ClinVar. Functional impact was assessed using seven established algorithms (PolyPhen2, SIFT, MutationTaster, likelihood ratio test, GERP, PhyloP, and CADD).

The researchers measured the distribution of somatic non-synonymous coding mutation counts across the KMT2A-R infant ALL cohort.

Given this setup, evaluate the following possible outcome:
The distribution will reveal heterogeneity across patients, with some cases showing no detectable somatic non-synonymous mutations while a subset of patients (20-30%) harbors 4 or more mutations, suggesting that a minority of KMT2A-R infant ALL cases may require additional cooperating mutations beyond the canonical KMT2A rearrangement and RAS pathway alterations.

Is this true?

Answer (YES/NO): NO